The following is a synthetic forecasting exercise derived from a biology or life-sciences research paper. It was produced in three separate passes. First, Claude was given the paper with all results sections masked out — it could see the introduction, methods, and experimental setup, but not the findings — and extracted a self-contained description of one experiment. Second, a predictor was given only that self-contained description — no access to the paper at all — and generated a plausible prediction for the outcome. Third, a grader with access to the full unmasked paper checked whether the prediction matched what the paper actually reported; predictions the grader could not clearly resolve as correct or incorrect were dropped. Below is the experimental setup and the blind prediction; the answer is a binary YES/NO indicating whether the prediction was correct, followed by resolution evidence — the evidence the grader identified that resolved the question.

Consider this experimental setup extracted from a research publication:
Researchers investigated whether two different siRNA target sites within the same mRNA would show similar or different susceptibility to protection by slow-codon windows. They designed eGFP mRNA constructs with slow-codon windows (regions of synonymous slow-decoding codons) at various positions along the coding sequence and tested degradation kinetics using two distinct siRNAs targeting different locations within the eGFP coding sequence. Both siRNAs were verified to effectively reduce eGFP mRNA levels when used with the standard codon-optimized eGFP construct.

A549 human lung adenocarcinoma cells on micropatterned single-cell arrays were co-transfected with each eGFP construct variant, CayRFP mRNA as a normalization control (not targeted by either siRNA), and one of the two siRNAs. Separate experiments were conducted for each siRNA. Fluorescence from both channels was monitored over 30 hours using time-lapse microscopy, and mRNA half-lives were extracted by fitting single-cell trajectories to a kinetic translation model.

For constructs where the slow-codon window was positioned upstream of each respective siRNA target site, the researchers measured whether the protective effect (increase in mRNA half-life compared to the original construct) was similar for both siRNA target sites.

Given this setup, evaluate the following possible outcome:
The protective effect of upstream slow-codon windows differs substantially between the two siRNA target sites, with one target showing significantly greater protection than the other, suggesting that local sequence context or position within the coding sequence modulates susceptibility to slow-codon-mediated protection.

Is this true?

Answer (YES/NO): NO